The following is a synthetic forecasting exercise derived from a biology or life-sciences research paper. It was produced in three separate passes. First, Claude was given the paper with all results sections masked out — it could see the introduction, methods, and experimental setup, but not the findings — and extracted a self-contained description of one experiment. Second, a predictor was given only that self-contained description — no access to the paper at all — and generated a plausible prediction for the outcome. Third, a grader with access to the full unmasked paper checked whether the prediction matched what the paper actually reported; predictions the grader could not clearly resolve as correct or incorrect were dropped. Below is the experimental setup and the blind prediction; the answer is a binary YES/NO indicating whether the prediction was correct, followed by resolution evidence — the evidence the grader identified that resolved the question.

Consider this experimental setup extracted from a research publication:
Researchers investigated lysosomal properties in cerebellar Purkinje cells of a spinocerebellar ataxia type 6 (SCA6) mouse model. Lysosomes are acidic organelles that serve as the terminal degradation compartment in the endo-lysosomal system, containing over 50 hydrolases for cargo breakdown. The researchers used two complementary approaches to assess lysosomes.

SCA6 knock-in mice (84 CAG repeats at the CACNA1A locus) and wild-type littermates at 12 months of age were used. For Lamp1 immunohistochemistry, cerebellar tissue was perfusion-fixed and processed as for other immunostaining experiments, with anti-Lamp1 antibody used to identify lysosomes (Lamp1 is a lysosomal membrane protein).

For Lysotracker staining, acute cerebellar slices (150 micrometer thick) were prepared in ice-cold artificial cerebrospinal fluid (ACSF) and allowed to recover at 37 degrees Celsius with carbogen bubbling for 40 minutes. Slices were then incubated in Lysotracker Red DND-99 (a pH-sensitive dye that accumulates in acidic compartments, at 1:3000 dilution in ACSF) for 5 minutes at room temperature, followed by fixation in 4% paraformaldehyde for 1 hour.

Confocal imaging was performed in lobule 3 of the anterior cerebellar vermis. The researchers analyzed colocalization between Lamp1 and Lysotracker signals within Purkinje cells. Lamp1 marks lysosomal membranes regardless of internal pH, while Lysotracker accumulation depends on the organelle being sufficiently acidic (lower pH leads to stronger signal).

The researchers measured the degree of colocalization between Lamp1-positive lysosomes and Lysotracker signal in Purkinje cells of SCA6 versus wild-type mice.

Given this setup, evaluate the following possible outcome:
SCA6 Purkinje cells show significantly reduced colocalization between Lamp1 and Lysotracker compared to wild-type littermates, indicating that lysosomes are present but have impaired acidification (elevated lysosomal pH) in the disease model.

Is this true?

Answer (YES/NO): NO